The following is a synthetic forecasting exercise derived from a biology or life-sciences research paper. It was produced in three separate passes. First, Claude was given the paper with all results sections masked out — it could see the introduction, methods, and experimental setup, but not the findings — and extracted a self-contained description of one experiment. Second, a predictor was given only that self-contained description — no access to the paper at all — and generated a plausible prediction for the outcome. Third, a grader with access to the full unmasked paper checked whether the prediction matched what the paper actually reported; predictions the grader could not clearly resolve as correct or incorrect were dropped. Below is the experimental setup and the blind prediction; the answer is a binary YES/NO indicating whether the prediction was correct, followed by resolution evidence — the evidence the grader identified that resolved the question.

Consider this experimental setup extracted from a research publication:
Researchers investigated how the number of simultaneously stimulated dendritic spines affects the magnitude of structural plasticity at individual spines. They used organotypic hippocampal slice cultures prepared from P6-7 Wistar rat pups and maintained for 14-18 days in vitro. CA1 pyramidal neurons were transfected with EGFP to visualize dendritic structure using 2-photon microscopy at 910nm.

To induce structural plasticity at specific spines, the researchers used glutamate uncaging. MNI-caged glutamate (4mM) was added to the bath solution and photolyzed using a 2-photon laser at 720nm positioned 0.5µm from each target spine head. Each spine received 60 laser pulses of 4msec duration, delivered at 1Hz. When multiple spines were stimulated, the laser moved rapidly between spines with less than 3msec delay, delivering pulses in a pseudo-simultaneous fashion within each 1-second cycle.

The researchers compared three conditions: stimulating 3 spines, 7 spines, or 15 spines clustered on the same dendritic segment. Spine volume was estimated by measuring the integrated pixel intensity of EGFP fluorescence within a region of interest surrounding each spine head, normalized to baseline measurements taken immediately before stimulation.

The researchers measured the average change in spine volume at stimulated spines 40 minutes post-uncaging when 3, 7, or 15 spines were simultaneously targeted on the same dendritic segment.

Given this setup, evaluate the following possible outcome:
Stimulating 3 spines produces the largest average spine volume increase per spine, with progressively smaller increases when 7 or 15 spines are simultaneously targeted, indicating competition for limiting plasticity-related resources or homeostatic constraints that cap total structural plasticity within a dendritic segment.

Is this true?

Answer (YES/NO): NO